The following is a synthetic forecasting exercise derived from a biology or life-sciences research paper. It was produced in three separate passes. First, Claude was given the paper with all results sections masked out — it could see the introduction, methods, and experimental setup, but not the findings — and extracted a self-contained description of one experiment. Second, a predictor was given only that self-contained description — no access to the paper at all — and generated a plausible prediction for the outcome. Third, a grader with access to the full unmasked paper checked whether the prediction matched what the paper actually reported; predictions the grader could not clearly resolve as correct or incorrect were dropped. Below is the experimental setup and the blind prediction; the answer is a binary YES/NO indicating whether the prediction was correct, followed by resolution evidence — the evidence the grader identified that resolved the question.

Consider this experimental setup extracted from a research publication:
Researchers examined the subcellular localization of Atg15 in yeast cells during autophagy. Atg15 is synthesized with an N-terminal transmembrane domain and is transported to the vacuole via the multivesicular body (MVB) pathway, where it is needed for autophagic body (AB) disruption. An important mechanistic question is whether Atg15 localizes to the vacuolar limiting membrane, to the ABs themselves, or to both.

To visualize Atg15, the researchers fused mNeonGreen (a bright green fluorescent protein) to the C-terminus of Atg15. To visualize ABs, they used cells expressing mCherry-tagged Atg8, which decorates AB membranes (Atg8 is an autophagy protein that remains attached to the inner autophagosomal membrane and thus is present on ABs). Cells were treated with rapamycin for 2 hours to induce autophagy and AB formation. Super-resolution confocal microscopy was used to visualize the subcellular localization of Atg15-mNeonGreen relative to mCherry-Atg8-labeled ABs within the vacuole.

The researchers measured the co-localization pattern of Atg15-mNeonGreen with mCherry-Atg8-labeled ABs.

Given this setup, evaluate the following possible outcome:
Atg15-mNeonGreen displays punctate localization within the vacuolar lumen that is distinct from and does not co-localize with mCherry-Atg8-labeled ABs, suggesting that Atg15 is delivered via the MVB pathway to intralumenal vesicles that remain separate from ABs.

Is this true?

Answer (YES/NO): YES